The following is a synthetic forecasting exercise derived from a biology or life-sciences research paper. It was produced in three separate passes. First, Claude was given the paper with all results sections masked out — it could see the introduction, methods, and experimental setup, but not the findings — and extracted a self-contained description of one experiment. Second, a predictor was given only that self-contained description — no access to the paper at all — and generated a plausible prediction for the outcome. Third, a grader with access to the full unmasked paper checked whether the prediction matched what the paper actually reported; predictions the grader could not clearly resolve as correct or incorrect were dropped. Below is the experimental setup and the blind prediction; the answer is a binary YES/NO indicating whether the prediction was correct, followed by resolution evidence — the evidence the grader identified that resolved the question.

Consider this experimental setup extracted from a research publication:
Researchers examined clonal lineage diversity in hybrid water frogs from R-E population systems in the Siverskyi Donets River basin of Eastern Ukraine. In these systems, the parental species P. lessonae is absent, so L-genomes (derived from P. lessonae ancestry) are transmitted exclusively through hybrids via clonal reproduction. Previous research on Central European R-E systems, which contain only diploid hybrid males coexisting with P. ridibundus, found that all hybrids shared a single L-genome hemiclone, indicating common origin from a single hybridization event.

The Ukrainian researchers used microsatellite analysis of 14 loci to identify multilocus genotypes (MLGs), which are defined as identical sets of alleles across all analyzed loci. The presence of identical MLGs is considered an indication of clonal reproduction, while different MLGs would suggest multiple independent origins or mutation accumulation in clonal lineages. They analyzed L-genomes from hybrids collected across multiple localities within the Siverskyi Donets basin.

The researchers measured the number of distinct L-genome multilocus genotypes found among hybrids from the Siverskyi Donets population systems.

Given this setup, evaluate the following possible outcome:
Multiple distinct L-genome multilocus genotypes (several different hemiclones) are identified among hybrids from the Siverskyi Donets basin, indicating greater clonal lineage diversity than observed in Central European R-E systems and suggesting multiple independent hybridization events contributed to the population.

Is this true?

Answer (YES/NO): YES